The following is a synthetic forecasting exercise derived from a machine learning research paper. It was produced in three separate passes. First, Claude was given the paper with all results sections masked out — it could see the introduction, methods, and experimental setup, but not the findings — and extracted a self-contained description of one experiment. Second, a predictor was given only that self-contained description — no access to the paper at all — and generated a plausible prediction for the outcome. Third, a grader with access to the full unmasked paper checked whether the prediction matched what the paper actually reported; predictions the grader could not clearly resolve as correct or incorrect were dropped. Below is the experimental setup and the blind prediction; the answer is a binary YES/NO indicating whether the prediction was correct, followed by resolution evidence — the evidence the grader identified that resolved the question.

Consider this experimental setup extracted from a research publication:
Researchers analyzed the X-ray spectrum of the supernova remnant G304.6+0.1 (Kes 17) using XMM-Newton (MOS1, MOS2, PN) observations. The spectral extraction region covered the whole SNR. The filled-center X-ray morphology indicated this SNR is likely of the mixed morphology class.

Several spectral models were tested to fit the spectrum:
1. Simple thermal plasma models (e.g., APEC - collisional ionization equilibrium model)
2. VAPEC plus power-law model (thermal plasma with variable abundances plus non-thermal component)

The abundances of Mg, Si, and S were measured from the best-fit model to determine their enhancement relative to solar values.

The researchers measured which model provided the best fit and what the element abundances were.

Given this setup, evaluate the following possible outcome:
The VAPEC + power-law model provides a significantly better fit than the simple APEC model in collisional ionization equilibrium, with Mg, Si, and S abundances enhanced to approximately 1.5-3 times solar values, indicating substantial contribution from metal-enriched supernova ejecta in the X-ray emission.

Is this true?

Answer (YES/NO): NO